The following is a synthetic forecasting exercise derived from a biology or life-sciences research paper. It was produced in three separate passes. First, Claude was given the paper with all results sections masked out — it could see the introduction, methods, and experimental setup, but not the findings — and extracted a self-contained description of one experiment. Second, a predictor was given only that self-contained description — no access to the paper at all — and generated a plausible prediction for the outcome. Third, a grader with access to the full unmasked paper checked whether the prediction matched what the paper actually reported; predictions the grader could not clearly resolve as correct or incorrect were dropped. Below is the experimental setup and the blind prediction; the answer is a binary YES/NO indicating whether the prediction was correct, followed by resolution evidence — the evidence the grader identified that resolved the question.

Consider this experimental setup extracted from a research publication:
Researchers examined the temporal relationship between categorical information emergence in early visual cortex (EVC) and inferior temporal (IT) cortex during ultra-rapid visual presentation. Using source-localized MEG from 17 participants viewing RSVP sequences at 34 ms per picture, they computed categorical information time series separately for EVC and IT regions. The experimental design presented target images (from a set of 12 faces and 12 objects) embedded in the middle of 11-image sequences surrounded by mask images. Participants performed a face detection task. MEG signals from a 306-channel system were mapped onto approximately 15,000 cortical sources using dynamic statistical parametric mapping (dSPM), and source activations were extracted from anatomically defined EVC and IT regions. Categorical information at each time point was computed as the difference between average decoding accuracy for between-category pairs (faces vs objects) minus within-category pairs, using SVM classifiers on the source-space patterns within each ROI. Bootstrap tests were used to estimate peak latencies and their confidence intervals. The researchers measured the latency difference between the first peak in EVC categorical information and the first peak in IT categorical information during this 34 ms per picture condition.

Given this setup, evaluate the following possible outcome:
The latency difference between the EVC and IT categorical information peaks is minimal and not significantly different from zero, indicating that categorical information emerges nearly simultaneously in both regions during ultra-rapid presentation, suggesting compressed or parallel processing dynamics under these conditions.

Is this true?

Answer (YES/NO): NO